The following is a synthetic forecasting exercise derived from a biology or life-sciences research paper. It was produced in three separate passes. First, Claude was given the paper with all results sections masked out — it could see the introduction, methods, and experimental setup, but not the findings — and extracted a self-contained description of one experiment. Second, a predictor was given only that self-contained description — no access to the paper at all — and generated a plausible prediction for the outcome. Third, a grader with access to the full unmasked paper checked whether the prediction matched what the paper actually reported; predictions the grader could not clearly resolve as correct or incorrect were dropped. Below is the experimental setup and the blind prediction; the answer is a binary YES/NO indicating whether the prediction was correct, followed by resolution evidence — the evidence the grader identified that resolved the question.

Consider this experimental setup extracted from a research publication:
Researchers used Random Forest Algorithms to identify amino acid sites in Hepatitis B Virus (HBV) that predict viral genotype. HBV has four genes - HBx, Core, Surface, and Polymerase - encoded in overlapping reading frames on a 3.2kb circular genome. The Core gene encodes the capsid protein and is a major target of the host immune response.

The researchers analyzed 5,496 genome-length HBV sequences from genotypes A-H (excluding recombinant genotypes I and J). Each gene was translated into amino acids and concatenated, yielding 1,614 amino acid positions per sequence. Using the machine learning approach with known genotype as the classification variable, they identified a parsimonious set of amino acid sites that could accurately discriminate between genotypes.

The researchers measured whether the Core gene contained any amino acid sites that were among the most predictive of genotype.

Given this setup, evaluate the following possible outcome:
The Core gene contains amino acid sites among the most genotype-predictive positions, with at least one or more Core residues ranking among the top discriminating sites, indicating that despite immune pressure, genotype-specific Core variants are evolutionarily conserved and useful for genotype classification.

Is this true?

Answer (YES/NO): NO